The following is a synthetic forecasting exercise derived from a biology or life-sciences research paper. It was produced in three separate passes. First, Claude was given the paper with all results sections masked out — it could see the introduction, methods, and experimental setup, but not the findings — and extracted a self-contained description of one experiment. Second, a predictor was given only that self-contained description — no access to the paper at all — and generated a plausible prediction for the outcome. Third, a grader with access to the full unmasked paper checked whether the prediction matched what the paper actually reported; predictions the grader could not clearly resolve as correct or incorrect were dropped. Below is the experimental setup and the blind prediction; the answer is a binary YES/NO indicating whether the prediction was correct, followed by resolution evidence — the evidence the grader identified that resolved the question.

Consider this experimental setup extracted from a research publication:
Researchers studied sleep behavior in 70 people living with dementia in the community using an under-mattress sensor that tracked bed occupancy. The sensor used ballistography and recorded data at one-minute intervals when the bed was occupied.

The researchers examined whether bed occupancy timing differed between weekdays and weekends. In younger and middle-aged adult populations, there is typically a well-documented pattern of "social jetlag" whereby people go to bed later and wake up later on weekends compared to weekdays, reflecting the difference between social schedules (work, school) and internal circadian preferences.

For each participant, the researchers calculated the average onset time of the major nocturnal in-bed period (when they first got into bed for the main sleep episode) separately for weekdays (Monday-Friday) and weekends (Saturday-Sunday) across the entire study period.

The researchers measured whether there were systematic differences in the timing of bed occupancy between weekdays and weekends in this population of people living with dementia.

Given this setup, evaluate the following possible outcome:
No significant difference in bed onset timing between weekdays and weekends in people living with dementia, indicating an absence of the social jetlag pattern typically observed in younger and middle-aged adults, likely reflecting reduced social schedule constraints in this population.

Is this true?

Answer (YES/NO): YES